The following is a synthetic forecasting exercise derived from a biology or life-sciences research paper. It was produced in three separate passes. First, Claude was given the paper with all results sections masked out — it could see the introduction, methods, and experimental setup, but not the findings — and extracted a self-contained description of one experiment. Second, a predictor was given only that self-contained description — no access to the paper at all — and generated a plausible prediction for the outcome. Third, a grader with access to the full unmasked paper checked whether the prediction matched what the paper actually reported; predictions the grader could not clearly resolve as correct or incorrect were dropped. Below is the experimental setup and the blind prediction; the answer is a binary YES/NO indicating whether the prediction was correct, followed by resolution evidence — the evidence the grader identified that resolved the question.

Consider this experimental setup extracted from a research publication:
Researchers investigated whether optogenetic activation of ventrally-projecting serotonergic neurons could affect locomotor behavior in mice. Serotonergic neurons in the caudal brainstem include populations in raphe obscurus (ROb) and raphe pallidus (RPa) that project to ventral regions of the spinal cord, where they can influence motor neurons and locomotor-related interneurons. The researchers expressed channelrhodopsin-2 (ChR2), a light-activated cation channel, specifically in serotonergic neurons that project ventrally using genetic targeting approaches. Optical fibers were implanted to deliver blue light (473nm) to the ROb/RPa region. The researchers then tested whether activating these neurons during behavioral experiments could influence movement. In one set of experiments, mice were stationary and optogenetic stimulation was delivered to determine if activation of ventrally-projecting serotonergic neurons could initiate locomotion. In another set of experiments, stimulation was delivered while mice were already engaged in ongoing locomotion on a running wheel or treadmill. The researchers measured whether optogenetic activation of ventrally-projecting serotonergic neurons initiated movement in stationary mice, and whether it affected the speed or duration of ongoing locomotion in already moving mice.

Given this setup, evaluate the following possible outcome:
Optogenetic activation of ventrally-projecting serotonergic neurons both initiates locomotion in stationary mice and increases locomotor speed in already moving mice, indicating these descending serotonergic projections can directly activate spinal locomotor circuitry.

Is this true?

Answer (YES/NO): NO